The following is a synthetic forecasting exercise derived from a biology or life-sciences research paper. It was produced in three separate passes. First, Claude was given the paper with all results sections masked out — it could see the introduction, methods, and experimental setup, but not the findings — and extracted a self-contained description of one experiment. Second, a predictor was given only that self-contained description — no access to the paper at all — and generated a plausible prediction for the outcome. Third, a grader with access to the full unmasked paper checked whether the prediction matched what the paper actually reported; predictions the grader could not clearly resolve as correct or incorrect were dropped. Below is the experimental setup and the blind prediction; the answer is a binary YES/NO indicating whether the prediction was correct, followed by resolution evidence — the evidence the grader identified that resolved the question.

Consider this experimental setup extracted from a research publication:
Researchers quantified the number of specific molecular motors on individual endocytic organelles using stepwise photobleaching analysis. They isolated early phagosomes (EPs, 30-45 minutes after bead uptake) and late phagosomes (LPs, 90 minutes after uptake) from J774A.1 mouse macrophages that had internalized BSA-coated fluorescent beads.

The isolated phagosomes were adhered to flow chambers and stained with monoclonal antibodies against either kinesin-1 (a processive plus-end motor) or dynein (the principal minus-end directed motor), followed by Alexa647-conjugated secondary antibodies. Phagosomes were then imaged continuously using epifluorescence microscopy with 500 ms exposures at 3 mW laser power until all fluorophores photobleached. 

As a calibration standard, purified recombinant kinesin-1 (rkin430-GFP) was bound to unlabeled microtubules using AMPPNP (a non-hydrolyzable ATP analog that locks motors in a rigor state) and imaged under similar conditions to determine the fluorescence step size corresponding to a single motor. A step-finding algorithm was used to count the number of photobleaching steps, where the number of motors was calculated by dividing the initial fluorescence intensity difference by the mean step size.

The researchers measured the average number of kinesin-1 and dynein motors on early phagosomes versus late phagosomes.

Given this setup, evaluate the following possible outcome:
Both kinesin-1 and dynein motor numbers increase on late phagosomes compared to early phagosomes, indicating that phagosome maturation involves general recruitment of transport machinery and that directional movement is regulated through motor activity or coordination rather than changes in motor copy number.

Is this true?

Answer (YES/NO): NO